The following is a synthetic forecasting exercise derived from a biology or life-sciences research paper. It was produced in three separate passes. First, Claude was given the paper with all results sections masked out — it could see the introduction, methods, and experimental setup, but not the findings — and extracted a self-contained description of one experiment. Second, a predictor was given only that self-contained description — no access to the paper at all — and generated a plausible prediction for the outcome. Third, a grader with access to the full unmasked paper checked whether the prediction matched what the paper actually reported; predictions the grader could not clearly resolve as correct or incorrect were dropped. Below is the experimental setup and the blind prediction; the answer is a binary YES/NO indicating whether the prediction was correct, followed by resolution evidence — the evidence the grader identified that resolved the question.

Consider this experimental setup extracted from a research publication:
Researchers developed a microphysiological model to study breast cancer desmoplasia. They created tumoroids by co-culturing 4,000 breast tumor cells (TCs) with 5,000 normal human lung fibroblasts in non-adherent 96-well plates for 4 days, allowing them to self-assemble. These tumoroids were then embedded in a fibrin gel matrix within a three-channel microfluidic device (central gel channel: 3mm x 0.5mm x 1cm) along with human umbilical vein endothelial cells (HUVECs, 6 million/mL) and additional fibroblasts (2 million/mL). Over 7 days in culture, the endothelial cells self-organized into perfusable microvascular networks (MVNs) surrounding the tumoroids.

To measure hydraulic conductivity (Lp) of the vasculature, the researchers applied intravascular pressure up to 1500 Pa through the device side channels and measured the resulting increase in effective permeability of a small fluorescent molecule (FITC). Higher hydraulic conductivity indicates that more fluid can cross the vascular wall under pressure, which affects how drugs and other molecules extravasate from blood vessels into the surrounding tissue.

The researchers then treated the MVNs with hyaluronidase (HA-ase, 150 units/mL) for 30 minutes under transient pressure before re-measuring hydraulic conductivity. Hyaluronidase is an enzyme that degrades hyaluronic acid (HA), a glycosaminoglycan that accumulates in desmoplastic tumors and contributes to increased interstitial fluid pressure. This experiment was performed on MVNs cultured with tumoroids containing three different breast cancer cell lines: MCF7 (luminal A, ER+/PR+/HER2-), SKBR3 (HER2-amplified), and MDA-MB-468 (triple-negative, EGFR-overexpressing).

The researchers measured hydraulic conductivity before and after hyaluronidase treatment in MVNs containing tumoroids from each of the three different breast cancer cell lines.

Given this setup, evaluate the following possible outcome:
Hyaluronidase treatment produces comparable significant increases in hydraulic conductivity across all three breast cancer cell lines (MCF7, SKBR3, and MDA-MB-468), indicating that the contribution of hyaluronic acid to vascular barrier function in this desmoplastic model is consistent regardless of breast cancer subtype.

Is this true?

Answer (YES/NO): NO